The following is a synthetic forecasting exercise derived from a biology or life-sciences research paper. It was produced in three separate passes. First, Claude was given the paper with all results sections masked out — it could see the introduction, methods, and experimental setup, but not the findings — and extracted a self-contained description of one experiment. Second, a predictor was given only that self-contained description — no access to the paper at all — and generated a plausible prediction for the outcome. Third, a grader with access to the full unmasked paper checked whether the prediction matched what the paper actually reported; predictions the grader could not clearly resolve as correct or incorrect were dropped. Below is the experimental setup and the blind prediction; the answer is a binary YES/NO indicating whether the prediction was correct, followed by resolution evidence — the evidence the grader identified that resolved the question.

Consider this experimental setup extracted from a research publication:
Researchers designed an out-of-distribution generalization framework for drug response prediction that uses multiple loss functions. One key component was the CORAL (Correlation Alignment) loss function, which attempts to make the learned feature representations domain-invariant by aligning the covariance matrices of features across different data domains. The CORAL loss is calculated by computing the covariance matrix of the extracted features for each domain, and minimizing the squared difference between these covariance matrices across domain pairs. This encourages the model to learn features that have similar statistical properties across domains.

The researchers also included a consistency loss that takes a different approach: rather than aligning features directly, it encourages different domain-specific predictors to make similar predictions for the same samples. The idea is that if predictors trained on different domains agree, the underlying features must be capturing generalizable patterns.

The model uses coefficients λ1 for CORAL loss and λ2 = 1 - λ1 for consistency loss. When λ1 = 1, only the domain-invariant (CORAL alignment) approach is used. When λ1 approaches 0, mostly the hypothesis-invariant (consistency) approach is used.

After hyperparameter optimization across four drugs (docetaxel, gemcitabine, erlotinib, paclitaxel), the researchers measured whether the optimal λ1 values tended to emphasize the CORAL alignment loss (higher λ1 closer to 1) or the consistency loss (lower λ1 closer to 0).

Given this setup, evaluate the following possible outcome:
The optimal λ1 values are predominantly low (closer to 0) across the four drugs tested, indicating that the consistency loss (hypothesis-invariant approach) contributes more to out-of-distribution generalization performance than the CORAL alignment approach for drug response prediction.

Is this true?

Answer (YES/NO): YES